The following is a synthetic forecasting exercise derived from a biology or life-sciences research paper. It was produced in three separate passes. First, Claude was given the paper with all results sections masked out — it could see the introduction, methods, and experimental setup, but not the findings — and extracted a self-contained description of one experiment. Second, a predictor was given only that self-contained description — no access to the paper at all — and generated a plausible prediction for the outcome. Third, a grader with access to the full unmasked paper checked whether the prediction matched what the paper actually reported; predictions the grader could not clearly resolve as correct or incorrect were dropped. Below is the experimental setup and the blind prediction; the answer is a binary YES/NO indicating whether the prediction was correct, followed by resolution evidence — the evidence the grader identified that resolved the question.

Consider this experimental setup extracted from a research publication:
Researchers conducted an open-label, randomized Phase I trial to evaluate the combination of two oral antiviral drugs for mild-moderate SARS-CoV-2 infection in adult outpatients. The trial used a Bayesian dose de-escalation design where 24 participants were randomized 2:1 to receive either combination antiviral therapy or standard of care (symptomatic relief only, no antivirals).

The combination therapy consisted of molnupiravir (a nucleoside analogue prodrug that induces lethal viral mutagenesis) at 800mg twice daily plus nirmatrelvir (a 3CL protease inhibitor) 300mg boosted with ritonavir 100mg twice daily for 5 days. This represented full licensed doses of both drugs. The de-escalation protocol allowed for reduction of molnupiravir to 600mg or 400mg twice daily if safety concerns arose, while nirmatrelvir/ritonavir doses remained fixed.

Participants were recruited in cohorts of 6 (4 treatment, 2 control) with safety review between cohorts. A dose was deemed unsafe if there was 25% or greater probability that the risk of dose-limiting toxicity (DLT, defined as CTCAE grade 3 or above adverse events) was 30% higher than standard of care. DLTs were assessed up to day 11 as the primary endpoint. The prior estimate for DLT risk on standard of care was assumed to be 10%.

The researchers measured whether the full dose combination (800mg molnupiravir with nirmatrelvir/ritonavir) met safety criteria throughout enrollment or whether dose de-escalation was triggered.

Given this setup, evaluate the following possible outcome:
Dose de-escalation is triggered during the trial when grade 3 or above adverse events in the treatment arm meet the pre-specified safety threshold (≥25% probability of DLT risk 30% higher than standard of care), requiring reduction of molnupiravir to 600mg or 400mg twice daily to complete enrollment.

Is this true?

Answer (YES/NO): NO